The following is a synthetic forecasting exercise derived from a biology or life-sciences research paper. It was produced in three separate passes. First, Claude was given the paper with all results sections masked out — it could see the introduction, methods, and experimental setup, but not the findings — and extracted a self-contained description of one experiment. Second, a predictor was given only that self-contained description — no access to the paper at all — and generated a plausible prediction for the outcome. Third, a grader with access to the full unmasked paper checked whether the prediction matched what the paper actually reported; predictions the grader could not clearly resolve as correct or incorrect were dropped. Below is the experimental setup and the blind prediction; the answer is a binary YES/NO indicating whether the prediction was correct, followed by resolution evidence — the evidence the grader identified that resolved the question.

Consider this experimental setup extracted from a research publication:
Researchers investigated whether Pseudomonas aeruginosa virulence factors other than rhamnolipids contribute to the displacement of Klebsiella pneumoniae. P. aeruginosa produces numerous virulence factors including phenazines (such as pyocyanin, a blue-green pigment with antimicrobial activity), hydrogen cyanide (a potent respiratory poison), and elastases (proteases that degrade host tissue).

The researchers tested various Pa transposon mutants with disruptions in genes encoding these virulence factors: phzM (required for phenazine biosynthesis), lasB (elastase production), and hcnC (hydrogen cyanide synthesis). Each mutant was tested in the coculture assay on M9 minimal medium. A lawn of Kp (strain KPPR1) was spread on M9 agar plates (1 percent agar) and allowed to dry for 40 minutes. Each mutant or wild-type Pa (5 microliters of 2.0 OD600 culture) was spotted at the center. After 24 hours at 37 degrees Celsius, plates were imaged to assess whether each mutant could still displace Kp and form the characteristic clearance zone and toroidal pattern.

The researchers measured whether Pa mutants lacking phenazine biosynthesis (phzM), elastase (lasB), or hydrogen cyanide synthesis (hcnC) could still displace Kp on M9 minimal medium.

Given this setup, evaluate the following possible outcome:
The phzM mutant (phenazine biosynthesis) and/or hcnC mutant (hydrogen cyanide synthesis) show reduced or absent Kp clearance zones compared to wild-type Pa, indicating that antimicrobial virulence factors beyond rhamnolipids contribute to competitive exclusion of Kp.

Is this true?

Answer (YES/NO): NO